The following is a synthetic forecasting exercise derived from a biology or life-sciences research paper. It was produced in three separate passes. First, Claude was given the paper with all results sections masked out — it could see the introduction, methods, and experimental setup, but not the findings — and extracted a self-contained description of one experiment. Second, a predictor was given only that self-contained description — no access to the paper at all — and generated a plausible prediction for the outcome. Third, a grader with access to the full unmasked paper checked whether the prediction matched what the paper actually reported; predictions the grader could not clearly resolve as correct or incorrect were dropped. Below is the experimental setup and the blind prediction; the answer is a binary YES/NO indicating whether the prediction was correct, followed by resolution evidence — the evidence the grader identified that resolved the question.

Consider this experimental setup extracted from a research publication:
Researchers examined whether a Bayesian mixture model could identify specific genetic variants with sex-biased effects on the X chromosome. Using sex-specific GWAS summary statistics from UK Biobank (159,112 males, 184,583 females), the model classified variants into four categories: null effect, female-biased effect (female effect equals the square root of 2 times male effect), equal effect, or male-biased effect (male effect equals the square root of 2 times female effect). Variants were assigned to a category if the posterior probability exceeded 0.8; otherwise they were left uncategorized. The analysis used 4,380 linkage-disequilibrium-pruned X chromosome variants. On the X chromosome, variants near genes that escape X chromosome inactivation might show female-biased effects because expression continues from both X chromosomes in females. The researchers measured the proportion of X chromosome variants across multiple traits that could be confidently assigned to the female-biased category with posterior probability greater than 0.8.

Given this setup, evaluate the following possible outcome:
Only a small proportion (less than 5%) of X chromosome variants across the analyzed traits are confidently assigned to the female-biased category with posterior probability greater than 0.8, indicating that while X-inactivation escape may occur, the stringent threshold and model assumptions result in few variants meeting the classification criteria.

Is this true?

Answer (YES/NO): NO